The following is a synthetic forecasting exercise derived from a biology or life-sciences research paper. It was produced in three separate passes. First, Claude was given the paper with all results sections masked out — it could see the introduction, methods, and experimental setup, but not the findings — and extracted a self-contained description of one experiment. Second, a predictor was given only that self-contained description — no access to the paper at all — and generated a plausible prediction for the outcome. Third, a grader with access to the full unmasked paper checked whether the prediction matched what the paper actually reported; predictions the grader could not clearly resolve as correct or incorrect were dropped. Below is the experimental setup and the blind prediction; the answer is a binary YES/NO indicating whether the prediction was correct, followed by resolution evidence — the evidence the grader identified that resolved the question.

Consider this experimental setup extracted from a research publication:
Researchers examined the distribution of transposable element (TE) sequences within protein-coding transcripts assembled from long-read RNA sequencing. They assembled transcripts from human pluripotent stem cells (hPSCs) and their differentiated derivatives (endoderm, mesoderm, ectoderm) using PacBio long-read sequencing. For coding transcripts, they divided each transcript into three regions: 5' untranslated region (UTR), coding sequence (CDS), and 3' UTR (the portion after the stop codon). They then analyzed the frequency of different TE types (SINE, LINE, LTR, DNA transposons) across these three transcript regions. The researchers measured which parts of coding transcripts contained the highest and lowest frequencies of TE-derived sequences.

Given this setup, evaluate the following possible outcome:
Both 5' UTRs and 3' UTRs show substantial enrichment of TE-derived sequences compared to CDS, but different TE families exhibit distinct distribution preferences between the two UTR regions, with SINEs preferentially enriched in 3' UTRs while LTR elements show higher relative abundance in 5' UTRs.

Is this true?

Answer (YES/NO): NO